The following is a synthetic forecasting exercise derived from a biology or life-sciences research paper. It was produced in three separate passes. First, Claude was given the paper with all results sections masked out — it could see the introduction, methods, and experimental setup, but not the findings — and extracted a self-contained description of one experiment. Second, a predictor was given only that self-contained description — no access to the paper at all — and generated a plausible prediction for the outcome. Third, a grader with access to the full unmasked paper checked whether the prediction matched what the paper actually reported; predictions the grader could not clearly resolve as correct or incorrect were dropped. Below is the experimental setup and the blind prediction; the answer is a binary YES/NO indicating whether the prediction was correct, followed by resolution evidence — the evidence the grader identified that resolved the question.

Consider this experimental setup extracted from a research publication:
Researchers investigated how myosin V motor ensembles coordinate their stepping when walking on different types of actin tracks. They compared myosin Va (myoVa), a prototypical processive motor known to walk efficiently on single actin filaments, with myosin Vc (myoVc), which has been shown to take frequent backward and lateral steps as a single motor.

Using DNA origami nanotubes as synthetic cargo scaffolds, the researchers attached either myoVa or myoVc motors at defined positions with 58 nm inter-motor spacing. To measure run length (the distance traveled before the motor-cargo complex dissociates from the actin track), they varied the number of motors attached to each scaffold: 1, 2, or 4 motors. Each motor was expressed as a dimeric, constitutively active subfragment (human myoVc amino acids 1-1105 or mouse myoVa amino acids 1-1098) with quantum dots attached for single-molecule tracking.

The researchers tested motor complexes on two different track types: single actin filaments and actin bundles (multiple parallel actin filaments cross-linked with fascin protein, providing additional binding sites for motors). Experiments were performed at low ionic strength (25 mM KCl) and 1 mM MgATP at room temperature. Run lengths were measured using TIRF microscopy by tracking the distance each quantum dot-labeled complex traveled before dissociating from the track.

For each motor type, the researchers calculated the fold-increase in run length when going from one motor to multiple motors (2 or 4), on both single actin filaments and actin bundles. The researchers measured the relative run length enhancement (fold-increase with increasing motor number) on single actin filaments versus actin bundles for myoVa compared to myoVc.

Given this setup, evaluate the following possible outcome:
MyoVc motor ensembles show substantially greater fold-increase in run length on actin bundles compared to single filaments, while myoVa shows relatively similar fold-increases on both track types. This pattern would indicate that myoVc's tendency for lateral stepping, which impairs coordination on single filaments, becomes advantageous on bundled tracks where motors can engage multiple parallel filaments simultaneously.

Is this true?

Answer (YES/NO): NO